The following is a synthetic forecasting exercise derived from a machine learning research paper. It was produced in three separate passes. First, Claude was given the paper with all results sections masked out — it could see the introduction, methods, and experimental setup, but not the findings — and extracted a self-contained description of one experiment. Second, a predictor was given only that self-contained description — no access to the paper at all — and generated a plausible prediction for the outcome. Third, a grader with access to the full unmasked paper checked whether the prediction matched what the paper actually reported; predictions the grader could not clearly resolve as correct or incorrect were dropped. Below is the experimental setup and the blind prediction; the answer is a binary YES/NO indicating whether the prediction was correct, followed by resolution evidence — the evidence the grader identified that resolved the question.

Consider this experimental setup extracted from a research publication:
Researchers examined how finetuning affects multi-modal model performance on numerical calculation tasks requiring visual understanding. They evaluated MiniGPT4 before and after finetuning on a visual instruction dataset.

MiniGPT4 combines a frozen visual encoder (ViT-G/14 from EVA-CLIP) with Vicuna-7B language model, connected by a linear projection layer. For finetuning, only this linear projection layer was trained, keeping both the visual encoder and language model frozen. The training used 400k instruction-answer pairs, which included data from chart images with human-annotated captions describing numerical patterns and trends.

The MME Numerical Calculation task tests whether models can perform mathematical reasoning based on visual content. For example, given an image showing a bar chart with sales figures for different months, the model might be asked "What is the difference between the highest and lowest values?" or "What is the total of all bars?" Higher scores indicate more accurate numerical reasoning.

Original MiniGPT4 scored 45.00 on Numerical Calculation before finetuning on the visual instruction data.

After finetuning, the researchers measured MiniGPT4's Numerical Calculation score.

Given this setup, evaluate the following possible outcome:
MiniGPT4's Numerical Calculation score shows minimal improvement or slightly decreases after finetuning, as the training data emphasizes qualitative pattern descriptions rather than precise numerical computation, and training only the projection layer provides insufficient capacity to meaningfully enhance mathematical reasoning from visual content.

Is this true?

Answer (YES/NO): NO